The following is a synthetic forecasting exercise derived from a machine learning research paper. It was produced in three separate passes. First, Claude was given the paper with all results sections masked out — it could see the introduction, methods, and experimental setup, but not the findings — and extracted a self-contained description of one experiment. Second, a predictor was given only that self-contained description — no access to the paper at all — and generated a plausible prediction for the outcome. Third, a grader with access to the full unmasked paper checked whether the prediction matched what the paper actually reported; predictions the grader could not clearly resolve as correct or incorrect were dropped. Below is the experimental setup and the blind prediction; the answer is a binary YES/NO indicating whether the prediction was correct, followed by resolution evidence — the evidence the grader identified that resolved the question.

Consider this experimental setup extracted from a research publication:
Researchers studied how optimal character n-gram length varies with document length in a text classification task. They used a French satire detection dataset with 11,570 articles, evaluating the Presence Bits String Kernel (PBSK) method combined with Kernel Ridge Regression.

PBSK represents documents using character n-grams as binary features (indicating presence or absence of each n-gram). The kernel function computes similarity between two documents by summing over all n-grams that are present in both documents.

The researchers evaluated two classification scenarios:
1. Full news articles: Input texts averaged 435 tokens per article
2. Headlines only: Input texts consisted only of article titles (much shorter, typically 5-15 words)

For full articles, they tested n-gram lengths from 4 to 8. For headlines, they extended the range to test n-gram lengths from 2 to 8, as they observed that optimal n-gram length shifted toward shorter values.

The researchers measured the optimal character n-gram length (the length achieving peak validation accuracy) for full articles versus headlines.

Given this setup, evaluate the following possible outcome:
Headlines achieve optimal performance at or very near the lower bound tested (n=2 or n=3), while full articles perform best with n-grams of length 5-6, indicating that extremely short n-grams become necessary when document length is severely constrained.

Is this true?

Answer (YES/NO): NO